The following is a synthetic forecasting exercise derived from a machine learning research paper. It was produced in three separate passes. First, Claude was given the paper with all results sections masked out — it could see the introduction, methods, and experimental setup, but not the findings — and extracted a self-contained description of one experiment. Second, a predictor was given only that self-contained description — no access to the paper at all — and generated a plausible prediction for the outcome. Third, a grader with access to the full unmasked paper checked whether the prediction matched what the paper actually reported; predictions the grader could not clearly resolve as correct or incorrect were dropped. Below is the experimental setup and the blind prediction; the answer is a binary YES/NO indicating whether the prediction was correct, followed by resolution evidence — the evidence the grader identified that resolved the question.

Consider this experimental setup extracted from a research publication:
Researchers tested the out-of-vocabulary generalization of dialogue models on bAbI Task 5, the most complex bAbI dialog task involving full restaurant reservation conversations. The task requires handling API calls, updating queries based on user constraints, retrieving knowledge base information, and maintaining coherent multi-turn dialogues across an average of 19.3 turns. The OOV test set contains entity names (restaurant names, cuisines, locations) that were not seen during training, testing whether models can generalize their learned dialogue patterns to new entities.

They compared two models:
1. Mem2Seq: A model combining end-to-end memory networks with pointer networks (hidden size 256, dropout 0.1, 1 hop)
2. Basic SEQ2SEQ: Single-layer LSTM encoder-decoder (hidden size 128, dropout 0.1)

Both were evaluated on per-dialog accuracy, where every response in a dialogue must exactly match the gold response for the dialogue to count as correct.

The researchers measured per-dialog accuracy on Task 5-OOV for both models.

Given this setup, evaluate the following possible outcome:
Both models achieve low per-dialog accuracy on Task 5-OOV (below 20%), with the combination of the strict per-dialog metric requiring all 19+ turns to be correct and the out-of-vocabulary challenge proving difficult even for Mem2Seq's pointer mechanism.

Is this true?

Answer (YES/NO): YES